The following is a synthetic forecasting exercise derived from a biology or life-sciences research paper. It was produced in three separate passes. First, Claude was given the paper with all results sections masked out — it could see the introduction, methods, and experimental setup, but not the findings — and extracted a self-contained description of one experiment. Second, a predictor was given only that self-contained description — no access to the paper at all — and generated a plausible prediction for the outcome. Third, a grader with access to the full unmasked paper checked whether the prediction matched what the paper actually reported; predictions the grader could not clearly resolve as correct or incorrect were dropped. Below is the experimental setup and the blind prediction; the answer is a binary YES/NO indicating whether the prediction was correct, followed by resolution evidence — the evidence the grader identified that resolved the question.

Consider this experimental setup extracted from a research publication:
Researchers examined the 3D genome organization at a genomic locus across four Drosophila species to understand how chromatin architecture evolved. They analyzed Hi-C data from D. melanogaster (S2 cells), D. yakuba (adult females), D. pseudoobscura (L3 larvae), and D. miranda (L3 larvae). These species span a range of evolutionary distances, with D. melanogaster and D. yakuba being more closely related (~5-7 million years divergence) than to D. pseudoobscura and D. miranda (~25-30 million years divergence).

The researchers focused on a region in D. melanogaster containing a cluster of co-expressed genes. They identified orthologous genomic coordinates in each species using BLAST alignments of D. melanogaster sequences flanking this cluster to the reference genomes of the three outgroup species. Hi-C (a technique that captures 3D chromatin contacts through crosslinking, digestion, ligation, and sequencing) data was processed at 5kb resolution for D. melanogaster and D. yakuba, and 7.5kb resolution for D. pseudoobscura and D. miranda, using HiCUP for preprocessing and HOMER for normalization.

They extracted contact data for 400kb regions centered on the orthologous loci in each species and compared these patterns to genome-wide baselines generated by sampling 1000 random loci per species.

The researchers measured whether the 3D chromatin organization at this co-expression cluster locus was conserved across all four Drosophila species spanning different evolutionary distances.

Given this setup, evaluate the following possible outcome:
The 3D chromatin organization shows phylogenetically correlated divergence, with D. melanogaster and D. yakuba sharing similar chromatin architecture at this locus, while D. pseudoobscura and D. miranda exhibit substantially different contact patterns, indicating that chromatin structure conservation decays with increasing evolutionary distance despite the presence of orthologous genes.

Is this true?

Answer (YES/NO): NO